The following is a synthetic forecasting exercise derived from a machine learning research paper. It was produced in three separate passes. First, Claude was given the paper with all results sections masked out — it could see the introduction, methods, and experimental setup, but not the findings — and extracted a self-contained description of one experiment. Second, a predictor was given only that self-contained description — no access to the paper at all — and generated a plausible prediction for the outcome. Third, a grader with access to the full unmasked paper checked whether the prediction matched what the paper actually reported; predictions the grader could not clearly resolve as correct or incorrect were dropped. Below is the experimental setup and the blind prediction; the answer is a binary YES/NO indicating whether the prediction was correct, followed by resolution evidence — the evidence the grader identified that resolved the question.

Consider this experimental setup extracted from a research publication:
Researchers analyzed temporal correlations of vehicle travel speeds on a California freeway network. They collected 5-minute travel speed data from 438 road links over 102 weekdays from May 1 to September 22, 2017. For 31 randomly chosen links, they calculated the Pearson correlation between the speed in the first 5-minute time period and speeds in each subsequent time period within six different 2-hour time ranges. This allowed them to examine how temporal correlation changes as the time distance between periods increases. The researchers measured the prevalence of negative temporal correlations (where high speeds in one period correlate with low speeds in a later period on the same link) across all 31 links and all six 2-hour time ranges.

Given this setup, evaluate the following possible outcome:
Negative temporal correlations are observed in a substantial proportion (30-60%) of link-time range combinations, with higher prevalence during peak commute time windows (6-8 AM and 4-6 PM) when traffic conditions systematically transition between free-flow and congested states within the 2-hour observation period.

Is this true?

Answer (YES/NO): NO